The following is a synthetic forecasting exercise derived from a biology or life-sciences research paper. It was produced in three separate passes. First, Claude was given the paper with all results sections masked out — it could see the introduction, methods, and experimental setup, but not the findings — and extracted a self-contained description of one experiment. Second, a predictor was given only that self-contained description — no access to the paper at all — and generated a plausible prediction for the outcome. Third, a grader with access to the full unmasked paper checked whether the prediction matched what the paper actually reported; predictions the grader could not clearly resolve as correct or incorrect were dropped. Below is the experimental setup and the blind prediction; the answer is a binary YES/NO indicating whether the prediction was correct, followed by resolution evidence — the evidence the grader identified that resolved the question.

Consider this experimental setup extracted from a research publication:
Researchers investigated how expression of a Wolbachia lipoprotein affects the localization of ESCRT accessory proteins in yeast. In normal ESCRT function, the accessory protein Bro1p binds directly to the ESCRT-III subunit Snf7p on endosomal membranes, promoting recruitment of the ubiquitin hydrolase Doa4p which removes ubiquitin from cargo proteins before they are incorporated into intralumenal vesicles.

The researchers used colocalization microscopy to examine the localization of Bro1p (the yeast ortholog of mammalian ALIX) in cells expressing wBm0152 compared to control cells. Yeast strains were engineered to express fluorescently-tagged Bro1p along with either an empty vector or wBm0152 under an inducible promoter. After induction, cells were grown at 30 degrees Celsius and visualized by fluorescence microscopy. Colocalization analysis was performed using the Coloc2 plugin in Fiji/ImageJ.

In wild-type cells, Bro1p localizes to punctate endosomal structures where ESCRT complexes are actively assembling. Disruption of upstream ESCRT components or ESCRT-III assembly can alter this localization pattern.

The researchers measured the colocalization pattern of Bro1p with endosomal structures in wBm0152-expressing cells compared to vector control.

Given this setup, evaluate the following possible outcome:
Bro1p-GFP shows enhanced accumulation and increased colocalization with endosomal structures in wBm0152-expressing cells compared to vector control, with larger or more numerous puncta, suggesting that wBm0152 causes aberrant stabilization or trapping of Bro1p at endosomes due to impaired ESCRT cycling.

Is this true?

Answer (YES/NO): NO